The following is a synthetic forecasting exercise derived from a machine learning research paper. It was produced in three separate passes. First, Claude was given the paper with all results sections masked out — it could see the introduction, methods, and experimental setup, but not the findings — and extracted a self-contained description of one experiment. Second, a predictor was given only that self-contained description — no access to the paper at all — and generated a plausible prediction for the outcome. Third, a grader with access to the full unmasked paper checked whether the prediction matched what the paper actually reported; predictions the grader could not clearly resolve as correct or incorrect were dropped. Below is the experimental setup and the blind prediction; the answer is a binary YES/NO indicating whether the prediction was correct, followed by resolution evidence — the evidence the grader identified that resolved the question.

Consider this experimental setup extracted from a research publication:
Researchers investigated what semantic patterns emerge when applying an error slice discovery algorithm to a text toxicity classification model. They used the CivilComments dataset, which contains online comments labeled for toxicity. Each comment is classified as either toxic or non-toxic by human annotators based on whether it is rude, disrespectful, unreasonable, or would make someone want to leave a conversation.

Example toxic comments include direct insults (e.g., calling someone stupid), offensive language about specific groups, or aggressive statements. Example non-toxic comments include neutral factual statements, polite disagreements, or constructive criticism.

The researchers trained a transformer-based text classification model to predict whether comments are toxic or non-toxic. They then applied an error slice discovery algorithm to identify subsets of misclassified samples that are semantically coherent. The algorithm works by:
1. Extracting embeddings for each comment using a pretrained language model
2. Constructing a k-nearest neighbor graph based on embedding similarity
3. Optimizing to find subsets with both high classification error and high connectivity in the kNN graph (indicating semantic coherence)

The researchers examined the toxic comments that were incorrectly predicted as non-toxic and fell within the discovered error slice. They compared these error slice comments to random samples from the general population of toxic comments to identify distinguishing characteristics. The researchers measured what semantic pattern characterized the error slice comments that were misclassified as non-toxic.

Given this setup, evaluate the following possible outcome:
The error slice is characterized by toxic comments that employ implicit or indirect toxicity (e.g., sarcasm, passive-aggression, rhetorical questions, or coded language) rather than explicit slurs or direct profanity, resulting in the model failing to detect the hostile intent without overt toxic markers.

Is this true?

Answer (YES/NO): NO